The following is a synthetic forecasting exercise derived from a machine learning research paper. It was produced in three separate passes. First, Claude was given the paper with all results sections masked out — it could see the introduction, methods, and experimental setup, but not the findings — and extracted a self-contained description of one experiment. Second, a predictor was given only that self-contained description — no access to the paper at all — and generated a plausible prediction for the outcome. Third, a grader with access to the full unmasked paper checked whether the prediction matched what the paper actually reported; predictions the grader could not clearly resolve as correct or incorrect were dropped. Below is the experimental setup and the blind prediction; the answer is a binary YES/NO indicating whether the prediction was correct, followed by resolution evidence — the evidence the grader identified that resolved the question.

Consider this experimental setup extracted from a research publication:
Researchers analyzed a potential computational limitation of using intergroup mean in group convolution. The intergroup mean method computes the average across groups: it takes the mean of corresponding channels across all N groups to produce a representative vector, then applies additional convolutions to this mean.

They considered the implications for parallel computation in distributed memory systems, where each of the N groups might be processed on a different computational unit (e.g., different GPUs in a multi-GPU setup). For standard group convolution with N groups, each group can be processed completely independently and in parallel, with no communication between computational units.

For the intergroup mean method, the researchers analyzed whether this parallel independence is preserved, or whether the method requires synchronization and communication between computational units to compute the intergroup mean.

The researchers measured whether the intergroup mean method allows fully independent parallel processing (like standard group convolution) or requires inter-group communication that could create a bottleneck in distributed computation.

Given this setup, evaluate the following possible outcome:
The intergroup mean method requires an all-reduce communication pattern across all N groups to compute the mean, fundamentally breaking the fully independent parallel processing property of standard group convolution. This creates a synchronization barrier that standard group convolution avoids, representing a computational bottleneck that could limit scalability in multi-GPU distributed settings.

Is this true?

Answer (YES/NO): YES